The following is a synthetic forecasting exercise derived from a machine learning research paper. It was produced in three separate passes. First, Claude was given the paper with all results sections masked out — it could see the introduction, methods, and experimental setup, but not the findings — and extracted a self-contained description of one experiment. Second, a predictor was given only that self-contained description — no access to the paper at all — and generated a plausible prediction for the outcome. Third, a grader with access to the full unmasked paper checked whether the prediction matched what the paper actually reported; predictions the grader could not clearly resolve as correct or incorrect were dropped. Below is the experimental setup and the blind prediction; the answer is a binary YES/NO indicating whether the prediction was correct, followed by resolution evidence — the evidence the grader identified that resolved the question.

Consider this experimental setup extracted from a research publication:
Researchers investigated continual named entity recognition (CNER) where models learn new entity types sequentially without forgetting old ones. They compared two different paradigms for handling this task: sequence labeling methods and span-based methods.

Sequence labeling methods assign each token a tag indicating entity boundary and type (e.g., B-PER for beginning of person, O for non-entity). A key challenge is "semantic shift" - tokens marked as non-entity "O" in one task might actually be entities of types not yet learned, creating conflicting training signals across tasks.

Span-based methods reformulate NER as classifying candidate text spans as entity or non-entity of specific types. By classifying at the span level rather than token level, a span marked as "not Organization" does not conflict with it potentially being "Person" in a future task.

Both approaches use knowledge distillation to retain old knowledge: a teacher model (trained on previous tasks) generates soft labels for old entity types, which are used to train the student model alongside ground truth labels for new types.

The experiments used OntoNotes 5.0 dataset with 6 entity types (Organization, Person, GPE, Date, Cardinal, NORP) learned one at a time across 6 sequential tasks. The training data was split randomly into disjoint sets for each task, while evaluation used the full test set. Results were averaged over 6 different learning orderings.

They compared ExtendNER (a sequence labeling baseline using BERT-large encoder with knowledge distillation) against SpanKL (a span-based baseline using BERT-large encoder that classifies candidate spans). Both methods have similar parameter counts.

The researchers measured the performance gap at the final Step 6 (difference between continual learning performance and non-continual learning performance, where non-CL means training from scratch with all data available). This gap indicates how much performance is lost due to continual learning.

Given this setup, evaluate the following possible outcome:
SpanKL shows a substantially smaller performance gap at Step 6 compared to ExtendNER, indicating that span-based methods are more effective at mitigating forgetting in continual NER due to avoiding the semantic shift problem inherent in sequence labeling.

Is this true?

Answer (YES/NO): YES